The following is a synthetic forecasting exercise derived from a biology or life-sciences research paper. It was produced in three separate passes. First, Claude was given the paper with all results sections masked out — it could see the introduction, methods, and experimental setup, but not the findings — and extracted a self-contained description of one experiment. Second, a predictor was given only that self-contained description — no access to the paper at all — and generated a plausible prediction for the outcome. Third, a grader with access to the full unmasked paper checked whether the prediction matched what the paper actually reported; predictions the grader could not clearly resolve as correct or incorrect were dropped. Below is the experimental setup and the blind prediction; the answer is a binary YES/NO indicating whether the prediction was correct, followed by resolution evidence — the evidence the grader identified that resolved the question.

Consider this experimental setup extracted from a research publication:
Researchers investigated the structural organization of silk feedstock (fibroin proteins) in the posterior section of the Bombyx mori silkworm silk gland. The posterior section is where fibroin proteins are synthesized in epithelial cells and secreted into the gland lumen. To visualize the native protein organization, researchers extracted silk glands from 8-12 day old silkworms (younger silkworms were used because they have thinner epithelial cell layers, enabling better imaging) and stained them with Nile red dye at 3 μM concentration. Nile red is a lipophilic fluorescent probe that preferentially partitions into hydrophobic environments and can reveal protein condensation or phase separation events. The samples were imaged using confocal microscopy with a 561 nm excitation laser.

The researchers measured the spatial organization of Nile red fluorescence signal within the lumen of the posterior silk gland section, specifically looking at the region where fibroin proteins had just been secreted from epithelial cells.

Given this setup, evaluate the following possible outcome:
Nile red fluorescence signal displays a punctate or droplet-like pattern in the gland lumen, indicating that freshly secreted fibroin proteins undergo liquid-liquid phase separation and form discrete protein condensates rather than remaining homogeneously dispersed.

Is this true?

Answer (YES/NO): YES